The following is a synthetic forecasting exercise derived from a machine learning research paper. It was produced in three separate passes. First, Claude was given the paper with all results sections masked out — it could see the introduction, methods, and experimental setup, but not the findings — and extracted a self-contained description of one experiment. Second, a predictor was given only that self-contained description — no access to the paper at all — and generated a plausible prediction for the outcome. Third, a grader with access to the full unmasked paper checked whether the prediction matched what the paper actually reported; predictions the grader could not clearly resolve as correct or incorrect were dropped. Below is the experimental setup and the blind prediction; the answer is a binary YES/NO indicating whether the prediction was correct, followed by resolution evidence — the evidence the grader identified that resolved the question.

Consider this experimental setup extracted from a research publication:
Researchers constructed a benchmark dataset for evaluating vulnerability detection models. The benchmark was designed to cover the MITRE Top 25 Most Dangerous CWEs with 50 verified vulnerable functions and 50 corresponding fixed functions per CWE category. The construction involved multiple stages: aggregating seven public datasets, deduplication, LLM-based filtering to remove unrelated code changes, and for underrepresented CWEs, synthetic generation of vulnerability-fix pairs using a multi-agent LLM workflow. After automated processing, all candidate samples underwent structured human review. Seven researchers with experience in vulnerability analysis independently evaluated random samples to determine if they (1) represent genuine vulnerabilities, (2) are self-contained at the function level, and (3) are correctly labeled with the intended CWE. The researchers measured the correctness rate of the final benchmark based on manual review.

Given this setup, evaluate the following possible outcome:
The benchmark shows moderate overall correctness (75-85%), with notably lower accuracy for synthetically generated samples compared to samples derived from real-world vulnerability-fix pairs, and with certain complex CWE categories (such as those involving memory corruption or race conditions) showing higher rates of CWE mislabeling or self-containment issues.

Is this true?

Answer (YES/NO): NO